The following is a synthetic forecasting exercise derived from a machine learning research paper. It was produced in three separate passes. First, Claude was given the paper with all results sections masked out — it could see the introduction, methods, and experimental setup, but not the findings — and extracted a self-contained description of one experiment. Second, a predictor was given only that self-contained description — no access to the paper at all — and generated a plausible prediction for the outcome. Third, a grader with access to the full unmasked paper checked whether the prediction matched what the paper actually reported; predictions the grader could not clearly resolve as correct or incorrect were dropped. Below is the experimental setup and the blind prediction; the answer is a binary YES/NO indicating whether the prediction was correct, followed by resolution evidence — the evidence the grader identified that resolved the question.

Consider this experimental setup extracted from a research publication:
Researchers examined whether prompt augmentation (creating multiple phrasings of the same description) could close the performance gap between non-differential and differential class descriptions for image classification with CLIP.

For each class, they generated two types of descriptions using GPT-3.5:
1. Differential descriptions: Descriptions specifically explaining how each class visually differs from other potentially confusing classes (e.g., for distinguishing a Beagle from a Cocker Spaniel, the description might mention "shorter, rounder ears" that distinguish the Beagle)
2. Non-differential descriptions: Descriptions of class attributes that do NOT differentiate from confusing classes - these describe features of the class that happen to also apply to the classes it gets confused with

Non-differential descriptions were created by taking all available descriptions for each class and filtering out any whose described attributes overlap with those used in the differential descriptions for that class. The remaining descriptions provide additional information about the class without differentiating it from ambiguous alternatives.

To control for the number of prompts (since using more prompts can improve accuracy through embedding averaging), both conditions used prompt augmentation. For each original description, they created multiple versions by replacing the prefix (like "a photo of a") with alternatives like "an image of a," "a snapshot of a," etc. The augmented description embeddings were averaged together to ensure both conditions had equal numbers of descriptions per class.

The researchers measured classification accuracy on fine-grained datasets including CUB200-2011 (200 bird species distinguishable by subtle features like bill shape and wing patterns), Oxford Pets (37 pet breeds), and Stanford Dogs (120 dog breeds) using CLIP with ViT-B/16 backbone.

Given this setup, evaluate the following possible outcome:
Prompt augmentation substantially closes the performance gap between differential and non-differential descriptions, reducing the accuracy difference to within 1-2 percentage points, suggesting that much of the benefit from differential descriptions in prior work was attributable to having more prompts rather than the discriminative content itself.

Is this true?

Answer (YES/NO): NO